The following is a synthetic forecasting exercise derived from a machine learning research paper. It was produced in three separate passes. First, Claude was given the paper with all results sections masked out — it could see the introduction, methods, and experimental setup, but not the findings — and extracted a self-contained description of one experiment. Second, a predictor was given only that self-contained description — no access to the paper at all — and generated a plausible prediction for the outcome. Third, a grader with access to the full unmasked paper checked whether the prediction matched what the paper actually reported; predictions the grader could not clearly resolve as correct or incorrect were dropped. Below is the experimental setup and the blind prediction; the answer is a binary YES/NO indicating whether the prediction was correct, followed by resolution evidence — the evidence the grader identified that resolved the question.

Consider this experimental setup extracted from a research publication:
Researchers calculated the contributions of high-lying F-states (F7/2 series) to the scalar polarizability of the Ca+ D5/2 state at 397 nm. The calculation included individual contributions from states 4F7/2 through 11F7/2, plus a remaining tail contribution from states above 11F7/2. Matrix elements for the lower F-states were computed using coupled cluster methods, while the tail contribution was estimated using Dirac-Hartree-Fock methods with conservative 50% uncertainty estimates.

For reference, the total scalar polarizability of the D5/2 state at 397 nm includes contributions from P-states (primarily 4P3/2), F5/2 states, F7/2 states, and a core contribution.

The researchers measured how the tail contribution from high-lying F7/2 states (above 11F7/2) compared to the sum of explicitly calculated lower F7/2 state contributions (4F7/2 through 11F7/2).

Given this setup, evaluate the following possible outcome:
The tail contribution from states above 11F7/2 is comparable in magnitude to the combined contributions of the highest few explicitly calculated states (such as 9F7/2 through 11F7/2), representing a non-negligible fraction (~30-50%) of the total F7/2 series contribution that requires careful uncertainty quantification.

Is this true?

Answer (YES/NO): NO